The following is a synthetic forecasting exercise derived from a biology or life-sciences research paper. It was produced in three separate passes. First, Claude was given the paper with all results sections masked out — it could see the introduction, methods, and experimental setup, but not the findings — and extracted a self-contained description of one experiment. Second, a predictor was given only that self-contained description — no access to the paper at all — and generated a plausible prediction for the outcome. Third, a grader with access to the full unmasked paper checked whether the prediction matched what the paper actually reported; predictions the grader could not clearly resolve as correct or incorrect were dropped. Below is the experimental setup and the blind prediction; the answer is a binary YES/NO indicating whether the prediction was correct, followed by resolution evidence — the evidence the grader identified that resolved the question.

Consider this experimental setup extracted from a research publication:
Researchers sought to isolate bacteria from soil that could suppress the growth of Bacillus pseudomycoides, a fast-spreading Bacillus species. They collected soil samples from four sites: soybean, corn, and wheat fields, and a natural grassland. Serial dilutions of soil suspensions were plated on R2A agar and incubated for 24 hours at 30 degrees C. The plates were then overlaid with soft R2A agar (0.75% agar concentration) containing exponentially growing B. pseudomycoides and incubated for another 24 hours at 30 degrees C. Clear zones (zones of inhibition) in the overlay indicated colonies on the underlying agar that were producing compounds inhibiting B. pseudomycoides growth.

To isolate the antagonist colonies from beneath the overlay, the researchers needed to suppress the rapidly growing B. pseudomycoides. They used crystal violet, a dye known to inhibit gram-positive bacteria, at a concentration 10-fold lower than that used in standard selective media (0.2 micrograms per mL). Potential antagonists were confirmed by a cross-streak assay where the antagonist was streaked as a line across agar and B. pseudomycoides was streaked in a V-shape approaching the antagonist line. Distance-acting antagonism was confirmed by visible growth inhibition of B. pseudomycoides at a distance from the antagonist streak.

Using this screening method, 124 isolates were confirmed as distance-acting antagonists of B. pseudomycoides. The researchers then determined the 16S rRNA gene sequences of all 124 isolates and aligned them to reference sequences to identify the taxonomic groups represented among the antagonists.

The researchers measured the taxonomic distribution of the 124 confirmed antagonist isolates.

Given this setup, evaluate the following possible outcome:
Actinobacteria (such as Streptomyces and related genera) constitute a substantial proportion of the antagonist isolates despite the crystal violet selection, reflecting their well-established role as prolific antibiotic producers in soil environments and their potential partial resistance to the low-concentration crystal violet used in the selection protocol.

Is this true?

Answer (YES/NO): NO